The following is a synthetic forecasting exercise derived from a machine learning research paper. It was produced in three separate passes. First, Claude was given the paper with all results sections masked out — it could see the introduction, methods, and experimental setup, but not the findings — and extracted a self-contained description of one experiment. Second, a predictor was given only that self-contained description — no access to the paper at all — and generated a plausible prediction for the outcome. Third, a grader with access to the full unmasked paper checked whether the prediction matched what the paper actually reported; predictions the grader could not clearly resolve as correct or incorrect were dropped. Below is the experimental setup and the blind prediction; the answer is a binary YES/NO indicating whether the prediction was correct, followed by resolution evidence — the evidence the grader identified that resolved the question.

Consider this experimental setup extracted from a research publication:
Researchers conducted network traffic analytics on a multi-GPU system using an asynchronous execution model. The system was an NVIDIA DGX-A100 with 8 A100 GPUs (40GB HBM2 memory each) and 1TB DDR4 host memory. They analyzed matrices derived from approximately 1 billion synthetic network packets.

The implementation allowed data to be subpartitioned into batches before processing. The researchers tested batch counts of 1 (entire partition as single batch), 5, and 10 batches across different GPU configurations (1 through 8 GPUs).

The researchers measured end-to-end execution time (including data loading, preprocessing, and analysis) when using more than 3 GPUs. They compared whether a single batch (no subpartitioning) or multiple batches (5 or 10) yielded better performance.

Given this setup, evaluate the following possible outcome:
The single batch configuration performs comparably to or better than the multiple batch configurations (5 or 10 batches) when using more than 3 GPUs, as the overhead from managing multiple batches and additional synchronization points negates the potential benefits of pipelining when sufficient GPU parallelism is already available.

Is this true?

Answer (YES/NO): YES